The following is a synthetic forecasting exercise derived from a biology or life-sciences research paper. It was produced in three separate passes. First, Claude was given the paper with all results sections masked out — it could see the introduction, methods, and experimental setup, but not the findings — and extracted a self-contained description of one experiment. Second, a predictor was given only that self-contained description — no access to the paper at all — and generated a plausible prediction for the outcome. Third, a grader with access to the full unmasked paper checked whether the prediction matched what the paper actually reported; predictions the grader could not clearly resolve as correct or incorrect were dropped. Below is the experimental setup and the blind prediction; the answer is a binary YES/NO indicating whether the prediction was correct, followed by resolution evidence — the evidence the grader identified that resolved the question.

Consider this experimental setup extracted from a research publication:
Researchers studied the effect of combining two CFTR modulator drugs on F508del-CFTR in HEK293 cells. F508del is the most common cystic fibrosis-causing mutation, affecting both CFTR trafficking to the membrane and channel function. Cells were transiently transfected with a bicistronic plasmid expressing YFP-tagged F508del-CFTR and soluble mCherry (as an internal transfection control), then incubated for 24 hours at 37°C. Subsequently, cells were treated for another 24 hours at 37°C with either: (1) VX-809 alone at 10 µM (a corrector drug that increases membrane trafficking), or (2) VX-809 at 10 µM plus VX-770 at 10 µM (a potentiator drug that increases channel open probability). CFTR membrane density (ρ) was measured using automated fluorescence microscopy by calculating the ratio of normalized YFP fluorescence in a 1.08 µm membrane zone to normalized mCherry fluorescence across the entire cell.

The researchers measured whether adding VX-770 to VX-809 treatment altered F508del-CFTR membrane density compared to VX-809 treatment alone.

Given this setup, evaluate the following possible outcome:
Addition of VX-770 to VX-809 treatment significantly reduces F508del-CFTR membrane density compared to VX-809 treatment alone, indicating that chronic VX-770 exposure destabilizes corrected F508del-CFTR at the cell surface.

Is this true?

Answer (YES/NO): YES